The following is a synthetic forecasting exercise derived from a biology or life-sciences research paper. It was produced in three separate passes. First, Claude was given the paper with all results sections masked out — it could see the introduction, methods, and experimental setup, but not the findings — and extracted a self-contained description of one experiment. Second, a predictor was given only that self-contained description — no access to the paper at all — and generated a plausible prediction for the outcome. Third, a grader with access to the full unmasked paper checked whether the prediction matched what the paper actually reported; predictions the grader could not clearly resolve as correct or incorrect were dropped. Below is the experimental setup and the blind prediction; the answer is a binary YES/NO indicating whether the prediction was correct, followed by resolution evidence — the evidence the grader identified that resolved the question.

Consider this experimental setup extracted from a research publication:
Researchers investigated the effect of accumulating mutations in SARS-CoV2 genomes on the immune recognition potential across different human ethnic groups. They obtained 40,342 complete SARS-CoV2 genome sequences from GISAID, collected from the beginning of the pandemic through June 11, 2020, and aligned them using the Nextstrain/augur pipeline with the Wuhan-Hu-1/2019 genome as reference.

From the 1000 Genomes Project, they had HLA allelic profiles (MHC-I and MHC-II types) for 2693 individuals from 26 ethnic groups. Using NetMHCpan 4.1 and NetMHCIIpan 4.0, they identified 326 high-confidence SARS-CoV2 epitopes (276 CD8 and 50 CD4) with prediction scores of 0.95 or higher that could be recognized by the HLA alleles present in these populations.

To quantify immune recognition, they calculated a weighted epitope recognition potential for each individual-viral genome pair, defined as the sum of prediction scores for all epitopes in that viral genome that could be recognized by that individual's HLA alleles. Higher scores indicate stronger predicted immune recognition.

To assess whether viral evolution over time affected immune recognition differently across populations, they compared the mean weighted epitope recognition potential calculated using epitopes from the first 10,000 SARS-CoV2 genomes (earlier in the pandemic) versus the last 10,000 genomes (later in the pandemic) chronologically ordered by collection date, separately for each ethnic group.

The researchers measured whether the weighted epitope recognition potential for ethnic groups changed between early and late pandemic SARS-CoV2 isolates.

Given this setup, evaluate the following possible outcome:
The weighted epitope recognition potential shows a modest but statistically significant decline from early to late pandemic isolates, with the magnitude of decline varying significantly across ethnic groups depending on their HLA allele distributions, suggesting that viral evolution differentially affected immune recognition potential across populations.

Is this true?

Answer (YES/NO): NO